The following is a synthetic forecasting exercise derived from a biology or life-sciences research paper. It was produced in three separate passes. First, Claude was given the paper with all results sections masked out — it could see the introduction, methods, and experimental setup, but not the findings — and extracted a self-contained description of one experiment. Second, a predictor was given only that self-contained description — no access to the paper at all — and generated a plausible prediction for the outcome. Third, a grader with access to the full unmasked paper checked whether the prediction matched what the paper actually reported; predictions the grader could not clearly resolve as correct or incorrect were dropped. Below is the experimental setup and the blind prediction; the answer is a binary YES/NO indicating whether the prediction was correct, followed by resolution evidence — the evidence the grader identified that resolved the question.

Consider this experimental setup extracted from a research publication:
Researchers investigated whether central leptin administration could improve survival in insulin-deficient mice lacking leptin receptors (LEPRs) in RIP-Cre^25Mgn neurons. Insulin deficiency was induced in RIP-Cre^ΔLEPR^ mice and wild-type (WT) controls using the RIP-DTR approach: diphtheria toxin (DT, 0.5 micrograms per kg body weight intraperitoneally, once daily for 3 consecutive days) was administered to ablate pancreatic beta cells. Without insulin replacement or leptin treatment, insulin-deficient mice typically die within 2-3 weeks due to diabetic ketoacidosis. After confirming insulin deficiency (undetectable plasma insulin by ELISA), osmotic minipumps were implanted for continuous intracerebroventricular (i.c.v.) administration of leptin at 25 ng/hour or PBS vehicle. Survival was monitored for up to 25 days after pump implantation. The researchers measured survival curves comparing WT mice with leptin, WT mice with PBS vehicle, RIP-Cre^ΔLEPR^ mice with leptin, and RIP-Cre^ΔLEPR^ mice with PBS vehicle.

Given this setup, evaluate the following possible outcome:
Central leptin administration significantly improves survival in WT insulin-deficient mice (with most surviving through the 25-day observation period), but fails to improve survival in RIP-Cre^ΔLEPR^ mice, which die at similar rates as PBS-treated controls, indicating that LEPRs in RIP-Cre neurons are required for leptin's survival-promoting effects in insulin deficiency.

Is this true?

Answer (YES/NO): NO